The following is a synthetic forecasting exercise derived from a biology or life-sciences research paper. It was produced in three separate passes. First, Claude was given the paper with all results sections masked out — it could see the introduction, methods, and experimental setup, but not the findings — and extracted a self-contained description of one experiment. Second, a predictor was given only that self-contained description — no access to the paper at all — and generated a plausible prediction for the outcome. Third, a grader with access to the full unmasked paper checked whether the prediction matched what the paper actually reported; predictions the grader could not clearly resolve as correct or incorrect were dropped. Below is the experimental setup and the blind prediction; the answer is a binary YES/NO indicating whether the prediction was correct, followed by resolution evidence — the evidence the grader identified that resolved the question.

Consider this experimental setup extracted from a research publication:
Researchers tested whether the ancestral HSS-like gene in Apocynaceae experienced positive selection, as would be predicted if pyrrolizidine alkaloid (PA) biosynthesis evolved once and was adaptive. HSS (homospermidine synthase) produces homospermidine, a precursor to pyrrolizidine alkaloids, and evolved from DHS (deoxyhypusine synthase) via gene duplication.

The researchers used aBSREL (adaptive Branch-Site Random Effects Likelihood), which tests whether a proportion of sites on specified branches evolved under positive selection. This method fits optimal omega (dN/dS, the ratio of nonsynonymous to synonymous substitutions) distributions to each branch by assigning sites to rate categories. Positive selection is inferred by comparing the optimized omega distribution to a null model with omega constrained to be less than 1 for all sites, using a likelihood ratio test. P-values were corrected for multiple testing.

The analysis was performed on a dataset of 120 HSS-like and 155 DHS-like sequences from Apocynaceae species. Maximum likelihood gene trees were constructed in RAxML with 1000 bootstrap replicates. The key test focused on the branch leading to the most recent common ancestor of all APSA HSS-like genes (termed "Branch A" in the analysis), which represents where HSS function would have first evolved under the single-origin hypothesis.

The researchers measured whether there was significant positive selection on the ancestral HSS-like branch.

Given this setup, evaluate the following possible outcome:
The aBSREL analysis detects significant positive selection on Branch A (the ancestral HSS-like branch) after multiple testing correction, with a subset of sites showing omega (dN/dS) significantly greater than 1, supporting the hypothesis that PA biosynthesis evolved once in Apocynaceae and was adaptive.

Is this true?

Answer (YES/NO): NO